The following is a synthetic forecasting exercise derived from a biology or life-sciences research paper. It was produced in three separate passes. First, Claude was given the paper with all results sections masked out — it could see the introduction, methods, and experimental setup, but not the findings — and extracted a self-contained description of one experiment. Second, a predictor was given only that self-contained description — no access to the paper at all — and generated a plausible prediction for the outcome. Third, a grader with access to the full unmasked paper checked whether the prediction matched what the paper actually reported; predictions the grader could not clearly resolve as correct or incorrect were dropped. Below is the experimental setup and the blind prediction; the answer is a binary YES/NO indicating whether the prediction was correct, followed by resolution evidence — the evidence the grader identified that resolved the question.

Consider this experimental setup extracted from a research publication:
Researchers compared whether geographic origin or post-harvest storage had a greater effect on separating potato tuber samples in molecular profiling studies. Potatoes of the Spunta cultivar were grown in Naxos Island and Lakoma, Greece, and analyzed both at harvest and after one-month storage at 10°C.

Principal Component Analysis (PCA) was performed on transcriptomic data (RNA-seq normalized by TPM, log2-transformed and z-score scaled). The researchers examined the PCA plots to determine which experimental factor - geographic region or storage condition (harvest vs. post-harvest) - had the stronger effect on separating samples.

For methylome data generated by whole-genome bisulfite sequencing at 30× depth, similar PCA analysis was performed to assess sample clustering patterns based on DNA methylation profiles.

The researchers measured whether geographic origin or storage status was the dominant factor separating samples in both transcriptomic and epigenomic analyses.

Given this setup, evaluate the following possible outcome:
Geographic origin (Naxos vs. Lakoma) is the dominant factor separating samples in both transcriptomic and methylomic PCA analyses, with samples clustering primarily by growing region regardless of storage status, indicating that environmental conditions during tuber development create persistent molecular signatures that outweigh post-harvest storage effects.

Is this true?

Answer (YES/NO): NO